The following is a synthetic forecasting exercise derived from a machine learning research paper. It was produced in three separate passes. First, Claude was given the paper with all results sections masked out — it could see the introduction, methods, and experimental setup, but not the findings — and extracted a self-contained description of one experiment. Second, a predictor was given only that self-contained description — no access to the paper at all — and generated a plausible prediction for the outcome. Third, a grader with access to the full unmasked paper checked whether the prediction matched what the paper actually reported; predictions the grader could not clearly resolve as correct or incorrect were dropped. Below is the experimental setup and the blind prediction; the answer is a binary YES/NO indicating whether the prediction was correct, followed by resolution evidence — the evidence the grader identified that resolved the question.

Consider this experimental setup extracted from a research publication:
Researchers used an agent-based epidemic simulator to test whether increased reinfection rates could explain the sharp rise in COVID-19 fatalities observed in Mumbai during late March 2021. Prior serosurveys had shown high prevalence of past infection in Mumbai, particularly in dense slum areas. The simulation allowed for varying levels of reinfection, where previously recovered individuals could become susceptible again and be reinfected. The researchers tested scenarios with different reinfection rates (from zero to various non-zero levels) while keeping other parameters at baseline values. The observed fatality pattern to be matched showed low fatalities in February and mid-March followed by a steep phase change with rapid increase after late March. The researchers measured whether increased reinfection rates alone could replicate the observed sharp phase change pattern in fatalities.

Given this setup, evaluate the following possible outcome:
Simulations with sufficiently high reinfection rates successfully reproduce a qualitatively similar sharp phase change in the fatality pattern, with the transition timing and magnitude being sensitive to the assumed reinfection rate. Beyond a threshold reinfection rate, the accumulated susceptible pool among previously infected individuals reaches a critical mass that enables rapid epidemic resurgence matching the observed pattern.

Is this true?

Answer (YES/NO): NO